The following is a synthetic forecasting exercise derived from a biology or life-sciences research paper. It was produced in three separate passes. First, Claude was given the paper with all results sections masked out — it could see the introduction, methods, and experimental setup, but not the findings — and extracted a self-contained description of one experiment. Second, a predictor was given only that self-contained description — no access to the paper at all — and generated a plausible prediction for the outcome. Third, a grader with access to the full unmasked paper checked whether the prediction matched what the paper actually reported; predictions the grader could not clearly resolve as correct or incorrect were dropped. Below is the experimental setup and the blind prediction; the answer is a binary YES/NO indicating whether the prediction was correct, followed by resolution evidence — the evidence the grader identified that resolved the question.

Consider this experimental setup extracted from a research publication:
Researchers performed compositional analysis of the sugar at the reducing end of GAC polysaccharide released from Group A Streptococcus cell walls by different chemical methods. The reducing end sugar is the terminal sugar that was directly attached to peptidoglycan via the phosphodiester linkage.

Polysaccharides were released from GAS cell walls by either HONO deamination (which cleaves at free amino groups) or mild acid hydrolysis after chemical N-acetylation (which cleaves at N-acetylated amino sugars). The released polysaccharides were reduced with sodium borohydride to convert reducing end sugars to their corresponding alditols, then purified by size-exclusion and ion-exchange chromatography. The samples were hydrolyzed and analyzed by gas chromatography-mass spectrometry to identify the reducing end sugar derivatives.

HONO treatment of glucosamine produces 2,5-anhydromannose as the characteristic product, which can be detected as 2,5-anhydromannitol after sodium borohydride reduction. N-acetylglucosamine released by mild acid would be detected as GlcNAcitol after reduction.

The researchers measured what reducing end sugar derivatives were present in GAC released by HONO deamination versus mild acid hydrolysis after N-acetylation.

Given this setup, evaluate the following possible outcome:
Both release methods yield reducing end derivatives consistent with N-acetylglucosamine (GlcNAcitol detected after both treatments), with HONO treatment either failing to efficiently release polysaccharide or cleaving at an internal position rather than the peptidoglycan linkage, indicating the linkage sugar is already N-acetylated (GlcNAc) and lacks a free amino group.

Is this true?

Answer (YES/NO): NO